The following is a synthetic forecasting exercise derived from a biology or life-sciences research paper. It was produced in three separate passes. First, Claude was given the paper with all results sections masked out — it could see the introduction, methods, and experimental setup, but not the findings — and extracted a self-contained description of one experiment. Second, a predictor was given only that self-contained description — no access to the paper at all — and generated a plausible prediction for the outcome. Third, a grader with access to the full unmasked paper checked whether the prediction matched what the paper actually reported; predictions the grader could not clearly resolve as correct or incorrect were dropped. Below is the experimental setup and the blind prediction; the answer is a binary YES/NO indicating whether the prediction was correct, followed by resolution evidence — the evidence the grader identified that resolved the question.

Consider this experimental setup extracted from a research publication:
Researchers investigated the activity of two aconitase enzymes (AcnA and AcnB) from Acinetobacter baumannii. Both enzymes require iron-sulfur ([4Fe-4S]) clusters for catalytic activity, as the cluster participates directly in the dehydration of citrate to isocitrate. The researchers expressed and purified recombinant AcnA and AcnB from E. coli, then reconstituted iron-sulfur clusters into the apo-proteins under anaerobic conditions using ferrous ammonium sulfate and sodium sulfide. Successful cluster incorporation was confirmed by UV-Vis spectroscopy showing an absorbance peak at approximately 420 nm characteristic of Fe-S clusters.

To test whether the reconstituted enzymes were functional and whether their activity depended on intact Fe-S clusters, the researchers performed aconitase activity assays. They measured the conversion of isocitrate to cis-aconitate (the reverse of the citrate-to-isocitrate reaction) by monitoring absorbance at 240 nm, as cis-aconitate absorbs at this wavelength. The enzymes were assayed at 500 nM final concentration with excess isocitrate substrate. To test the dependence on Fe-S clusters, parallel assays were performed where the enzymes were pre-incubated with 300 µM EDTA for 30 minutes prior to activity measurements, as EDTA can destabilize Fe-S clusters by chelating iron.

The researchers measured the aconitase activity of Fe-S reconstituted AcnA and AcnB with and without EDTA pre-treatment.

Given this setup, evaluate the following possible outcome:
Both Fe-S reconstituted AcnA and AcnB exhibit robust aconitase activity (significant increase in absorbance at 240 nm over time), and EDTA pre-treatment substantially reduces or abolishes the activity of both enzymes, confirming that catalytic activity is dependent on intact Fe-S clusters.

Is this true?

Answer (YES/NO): NO